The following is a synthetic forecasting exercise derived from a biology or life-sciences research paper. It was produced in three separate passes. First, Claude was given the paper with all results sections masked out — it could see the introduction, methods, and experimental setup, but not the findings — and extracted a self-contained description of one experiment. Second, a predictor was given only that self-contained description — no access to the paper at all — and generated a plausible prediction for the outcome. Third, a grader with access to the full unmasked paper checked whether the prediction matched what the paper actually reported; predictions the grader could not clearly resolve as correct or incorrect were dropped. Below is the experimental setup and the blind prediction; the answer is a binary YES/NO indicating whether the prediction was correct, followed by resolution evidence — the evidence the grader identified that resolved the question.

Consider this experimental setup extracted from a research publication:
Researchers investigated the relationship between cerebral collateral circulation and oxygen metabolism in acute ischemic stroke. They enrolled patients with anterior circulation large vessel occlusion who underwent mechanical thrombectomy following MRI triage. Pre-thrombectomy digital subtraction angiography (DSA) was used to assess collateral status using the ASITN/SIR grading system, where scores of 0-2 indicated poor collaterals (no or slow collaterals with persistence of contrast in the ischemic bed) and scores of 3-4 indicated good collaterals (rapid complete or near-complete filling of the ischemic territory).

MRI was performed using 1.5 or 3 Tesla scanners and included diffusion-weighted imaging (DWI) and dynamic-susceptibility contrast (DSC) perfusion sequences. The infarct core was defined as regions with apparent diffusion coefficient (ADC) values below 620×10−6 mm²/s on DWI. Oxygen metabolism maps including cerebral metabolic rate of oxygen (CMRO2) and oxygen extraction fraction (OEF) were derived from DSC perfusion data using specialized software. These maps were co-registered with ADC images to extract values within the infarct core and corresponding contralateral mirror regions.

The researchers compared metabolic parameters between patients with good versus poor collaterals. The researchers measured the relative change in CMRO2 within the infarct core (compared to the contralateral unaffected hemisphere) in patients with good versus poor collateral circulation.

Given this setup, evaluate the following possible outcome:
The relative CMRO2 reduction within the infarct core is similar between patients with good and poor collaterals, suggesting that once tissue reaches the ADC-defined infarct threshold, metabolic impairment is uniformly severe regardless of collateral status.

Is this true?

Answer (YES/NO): YES